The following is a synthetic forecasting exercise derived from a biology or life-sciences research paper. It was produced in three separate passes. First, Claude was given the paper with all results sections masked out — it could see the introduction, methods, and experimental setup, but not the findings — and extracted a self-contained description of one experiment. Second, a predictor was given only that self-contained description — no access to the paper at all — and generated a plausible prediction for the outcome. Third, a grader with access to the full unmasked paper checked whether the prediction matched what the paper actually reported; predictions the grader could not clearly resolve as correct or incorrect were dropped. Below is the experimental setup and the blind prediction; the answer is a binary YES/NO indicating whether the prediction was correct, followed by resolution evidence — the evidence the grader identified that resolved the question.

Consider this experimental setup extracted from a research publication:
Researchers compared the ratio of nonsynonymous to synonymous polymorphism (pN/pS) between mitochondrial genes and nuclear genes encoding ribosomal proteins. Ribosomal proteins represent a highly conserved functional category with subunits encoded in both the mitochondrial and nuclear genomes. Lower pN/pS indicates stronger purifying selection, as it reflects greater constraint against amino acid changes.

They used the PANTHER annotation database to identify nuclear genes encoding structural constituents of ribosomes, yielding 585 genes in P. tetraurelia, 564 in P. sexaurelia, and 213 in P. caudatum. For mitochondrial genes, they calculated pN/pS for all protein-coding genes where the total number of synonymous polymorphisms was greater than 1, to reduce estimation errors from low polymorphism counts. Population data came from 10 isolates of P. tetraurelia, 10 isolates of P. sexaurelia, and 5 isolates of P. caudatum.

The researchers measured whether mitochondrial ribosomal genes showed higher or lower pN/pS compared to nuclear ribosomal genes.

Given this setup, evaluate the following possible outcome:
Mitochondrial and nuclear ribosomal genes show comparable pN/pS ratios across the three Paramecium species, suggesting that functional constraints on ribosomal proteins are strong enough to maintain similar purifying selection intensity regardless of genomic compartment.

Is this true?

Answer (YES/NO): NO